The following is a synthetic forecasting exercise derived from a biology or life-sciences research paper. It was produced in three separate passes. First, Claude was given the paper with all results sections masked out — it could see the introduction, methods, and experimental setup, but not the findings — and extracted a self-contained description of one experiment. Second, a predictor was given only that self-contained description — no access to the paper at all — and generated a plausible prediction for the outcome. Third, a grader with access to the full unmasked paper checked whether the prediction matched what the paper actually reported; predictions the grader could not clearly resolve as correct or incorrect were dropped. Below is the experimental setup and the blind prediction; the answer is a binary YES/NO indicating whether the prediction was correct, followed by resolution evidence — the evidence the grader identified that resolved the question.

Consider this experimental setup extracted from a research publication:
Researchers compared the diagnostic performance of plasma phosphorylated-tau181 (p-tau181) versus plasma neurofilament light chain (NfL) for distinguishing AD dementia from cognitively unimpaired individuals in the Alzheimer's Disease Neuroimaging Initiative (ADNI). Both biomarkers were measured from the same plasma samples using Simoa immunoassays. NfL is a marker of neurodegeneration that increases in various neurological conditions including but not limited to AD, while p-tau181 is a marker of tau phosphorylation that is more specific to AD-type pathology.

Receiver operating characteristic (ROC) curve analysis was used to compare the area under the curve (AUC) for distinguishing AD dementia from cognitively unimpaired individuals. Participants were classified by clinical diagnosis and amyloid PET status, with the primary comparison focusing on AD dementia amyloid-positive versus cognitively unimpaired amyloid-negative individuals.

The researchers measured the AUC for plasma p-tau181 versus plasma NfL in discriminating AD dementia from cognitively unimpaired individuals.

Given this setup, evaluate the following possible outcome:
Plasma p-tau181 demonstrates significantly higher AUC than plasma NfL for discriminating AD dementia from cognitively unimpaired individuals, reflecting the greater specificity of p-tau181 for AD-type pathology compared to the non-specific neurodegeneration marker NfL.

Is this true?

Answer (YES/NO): YES